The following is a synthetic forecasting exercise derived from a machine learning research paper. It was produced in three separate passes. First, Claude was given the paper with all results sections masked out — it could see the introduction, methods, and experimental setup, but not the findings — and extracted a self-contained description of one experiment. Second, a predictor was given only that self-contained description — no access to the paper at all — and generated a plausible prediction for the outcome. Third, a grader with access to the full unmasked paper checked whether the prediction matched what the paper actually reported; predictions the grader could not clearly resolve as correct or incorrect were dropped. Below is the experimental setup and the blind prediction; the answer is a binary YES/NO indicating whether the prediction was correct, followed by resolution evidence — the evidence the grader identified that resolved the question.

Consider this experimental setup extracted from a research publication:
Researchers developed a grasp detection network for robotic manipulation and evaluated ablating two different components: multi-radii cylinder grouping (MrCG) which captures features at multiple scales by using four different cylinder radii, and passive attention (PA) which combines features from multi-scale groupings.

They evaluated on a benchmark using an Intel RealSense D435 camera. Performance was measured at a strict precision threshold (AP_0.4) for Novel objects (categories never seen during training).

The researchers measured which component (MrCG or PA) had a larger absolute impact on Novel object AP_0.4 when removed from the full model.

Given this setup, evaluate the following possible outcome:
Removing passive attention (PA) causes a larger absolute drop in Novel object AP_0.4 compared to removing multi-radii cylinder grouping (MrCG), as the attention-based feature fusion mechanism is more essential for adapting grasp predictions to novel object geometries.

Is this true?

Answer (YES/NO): NO